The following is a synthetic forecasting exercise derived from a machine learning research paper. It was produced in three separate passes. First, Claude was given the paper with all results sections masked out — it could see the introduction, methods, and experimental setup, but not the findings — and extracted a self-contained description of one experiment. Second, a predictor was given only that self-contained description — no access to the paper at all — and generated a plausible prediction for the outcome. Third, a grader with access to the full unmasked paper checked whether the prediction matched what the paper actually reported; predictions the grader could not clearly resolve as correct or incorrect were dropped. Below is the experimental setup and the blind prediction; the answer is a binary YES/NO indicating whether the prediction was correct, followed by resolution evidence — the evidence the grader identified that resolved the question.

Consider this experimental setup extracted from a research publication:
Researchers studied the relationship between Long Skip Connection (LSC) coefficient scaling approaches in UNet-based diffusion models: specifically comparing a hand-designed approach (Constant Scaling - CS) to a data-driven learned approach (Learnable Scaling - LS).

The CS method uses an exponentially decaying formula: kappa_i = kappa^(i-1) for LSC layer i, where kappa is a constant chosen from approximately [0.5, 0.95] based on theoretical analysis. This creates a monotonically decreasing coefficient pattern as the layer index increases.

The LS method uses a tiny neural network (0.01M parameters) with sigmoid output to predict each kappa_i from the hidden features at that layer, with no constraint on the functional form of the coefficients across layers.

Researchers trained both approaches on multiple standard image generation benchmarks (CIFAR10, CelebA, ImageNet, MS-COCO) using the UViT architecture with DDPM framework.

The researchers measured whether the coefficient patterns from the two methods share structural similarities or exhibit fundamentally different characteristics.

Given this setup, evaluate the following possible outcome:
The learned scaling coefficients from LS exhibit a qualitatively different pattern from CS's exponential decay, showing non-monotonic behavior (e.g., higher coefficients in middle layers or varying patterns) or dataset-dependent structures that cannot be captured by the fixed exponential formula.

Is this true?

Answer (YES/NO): NO